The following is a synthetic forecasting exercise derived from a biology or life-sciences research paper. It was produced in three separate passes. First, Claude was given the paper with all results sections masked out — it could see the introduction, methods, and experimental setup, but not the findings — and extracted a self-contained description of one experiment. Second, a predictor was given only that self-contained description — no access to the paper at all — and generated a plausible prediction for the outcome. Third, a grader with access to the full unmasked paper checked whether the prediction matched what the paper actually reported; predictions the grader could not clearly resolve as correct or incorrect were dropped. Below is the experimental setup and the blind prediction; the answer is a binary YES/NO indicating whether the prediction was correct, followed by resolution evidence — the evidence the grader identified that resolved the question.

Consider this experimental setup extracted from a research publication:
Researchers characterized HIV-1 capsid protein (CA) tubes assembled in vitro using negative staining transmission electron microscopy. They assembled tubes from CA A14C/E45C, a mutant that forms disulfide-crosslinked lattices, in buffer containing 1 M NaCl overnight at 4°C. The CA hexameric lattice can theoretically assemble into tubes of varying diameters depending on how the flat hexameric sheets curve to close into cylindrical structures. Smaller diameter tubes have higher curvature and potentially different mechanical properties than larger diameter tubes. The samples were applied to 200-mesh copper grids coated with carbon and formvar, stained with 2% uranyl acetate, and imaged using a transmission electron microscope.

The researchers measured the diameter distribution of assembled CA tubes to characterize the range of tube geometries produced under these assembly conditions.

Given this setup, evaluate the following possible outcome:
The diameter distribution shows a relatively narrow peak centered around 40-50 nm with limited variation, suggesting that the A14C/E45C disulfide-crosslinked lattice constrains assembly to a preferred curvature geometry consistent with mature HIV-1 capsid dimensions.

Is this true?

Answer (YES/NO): NO